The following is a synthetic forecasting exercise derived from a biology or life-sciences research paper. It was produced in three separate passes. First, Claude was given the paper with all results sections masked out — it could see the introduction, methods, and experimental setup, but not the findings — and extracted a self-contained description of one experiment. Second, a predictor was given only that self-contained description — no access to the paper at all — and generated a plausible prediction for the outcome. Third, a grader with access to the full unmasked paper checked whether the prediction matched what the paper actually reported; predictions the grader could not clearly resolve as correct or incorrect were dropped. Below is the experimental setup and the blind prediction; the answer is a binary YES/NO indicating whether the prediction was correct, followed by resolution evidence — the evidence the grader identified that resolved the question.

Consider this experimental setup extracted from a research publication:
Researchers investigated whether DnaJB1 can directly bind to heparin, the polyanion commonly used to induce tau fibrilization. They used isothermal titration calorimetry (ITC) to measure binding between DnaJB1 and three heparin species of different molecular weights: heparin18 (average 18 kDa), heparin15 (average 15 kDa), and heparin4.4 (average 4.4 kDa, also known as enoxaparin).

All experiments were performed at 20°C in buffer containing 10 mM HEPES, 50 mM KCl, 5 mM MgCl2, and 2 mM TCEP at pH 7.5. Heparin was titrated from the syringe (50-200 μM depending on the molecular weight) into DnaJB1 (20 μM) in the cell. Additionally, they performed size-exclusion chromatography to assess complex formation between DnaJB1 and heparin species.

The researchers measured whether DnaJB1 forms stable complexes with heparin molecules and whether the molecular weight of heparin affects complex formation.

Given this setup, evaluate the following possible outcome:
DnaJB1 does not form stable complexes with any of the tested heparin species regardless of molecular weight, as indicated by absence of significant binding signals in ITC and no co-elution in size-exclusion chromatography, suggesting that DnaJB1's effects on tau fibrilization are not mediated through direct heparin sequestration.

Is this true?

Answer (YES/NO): NO